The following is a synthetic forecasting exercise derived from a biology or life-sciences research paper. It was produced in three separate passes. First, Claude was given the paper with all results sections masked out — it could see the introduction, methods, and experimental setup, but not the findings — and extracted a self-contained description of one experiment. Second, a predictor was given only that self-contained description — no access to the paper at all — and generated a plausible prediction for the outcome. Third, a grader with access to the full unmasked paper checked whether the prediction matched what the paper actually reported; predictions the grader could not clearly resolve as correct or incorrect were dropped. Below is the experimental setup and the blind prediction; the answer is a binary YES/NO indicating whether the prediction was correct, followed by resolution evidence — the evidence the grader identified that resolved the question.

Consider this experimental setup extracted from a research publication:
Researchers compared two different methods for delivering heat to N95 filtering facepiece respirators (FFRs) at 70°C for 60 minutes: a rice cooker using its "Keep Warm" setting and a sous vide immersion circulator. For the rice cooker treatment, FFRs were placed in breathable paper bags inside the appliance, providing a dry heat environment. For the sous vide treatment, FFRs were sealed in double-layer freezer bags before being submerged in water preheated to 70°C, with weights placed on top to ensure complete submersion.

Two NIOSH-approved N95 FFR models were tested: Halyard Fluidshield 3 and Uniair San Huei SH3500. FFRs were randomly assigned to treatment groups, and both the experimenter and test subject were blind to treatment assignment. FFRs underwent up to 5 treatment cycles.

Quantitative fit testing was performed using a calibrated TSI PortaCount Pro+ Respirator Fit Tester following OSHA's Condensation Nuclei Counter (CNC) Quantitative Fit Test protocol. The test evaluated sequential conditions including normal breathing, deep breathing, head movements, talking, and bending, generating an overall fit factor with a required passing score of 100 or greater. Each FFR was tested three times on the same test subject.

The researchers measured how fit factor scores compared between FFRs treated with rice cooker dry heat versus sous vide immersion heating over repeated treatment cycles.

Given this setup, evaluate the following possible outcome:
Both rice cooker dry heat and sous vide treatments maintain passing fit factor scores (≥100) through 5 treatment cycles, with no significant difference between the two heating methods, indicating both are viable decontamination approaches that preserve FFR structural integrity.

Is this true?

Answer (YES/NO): NO